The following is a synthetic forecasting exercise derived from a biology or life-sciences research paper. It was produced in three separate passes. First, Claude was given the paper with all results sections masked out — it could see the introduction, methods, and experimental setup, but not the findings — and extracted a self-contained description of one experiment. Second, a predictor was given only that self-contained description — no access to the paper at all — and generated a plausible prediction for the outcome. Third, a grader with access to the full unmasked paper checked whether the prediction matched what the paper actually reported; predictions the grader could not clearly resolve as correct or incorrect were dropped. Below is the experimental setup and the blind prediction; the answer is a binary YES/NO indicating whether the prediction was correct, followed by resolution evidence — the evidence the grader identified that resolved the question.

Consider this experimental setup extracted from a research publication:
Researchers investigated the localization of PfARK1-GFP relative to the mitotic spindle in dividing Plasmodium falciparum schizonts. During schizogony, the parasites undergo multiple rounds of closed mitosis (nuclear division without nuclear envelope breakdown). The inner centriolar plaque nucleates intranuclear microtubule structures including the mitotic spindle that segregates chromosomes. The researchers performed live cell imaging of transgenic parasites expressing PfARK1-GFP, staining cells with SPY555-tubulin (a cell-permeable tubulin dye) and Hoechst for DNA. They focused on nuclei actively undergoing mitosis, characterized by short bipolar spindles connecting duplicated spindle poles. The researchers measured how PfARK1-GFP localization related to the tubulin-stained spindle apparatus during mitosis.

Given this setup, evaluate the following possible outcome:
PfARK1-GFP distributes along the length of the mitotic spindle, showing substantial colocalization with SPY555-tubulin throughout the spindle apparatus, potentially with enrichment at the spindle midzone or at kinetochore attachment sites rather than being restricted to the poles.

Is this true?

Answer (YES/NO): NO